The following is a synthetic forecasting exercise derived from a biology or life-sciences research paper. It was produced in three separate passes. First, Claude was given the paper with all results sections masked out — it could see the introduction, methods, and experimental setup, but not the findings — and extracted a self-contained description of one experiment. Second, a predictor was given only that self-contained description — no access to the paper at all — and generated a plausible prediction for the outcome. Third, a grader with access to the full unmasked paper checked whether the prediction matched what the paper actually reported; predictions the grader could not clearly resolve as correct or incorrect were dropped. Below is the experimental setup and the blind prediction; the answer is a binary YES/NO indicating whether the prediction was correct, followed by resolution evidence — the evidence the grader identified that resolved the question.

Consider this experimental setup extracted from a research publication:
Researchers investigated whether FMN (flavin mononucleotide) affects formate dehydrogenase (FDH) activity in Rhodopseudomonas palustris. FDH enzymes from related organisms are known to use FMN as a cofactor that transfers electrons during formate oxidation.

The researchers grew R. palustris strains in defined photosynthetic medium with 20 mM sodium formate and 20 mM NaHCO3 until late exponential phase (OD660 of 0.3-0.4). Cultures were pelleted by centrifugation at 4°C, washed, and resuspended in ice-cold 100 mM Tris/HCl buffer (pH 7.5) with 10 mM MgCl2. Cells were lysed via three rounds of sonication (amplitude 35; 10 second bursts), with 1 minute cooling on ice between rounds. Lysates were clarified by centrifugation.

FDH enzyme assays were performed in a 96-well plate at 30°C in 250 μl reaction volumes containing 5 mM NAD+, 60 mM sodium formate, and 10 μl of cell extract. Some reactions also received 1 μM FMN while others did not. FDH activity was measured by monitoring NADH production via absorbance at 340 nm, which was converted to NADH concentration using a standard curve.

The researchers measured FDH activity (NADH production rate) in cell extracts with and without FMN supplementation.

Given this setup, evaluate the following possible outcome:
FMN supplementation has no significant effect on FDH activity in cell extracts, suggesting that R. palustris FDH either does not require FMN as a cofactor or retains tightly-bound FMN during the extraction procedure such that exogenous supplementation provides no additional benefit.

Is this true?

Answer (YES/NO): NO